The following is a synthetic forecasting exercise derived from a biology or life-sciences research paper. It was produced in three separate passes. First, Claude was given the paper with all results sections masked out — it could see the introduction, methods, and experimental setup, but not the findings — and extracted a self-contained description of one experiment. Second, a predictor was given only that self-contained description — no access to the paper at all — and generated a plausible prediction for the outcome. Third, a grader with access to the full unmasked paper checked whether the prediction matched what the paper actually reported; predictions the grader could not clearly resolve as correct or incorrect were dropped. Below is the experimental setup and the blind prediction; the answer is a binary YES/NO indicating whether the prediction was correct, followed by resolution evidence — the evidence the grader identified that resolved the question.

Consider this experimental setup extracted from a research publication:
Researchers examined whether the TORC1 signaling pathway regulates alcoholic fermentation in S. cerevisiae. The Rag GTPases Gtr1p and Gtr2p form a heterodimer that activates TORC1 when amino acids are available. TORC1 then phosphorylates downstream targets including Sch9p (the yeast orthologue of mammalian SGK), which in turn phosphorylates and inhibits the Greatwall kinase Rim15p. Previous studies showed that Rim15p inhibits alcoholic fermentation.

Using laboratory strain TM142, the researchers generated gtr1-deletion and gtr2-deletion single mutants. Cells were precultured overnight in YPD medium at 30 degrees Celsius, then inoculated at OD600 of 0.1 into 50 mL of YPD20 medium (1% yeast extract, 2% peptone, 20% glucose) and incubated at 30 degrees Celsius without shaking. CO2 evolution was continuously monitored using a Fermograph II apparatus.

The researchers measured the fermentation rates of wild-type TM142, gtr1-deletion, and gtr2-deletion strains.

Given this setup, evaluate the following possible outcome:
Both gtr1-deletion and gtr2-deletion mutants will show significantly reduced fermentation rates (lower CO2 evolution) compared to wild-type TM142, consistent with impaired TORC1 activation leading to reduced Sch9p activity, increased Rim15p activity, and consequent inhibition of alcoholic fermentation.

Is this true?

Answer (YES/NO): YES